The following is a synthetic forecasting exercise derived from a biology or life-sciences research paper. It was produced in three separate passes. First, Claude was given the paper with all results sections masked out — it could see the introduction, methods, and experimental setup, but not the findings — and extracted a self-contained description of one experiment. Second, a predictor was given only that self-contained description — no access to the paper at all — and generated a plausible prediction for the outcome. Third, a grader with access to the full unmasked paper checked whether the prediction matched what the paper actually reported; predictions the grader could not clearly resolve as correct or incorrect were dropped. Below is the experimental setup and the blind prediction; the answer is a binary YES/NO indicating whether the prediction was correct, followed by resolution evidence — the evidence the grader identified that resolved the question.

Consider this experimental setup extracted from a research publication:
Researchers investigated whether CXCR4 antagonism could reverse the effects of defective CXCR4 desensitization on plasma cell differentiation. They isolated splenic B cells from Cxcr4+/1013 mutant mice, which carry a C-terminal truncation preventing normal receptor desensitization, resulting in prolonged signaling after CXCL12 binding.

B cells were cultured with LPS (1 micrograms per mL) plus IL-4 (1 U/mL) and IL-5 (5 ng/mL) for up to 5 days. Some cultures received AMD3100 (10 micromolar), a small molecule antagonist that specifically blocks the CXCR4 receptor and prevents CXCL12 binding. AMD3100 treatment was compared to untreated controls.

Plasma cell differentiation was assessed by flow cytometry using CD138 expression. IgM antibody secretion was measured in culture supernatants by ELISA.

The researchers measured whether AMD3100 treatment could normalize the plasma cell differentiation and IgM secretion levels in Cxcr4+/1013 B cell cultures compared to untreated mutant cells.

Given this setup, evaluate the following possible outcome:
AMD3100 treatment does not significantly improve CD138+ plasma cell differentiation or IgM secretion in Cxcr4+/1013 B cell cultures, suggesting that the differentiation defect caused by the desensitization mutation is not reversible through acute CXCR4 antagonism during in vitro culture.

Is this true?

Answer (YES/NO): NO